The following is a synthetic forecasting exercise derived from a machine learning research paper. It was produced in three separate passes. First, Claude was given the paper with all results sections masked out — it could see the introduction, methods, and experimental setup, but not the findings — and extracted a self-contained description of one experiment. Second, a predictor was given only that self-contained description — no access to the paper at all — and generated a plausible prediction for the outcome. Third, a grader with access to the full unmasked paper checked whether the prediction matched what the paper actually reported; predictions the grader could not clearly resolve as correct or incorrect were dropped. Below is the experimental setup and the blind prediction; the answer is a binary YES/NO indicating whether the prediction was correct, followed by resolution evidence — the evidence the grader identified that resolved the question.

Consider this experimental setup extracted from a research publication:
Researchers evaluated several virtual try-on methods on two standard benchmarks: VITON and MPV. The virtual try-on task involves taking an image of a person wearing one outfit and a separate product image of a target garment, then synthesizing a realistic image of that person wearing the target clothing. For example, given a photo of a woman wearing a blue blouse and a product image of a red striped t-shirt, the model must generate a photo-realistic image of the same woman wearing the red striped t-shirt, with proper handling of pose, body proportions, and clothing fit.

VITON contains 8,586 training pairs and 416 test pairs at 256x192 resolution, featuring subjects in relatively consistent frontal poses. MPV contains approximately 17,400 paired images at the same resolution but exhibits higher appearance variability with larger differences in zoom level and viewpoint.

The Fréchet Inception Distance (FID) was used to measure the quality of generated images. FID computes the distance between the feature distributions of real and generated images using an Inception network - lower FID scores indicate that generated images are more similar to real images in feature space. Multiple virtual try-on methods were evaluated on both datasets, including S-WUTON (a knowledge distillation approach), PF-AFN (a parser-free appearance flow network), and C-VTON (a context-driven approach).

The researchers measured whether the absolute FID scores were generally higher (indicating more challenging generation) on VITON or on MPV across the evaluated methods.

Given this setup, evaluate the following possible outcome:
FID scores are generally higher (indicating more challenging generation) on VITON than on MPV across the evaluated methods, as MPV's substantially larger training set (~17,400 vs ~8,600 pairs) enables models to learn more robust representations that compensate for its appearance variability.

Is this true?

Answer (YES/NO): YES